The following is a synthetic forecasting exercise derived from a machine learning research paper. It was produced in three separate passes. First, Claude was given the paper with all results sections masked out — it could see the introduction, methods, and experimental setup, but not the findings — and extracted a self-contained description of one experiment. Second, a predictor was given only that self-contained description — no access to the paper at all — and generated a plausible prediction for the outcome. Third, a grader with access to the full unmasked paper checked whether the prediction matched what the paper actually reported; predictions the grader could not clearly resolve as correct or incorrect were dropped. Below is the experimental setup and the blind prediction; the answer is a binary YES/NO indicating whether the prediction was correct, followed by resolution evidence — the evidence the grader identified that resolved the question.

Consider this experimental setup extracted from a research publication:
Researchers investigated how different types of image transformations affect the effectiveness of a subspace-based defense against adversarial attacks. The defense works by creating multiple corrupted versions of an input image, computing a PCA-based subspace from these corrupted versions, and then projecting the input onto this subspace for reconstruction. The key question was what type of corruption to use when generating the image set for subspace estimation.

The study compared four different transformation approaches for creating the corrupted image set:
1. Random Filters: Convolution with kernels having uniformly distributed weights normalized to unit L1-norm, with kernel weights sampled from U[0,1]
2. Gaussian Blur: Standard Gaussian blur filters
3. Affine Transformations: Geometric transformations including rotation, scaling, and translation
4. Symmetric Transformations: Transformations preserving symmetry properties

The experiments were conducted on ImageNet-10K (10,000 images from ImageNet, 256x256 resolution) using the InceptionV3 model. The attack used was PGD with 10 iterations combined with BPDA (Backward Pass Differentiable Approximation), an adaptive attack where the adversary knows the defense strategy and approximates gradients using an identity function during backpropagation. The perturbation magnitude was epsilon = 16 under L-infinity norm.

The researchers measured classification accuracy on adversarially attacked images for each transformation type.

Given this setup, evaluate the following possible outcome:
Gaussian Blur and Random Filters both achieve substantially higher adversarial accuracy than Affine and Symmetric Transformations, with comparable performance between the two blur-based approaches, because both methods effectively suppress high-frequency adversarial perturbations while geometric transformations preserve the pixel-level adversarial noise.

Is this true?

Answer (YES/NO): NO